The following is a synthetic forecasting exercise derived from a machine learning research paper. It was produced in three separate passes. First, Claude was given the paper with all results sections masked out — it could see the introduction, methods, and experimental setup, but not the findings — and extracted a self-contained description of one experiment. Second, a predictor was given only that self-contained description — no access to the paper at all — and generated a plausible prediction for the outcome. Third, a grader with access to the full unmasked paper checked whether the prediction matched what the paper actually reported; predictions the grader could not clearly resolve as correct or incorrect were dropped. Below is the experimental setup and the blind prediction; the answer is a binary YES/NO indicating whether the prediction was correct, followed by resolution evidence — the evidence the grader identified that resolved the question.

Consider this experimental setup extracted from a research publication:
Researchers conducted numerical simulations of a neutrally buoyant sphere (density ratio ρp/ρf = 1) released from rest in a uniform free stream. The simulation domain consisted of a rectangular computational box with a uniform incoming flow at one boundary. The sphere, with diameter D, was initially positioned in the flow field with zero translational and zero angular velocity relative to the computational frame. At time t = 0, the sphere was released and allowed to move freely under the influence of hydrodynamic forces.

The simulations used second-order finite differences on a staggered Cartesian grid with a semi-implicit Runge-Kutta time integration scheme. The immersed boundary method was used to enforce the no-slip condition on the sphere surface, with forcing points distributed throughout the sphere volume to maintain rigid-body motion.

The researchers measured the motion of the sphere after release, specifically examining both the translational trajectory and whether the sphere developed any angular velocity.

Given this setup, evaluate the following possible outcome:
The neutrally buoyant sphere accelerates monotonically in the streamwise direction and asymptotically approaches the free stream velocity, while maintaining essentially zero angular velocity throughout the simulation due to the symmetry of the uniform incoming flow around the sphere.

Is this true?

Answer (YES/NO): YES